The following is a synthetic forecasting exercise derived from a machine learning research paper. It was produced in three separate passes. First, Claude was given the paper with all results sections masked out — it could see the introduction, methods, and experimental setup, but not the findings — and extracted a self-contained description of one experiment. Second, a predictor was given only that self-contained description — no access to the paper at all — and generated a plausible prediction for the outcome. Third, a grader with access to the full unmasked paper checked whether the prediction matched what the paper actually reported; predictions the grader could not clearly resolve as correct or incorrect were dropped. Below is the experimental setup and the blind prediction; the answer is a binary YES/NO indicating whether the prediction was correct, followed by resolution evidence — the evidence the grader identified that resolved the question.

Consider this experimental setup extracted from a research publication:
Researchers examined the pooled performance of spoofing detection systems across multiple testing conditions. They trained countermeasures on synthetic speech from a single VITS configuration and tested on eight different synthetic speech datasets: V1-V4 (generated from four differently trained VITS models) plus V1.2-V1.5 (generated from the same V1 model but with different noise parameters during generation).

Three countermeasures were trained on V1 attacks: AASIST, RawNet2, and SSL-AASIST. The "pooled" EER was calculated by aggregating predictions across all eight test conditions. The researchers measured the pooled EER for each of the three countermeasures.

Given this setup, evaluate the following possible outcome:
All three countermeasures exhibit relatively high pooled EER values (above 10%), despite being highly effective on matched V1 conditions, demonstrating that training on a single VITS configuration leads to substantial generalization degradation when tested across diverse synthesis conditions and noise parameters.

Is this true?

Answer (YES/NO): NO